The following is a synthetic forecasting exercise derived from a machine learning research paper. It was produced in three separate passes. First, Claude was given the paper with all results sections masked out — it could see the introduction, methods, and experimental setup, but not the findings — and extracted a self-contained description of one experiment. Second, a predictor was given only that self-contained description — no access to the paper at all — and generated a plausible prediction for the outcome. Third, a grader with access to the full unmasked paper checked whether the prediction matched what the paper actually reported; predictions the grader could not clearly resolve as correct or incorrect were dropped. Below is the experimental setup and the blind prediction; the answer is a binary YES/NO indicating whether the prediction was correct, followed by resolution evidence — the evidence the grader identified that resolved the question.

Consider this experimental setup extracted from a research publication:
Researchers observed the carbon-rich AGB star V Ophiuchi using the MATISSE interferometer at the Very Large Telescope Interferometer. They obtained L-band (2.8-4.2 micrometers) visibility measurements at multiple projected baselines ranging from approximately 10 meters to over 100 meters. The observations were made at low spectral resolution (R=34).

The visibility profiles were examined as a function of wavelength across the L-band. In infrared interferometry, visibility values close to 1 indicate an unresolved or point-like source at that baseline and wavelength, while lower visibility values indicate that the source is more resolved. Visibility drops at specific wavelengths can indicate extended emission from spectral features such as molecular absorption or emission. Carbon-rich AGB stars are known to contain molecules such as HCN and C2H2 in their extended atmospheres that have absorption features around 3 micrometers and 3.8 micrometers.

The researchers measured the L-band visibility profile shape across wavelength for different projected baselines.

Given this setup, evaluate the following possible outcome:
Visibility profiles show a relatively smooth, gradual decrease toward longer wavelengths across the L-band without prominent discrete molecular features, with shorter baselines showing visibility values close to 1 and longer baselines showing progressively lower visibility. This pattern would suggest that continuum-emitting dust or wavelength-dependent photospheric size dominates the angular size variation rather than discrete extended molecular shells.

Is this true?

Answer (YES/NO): NO